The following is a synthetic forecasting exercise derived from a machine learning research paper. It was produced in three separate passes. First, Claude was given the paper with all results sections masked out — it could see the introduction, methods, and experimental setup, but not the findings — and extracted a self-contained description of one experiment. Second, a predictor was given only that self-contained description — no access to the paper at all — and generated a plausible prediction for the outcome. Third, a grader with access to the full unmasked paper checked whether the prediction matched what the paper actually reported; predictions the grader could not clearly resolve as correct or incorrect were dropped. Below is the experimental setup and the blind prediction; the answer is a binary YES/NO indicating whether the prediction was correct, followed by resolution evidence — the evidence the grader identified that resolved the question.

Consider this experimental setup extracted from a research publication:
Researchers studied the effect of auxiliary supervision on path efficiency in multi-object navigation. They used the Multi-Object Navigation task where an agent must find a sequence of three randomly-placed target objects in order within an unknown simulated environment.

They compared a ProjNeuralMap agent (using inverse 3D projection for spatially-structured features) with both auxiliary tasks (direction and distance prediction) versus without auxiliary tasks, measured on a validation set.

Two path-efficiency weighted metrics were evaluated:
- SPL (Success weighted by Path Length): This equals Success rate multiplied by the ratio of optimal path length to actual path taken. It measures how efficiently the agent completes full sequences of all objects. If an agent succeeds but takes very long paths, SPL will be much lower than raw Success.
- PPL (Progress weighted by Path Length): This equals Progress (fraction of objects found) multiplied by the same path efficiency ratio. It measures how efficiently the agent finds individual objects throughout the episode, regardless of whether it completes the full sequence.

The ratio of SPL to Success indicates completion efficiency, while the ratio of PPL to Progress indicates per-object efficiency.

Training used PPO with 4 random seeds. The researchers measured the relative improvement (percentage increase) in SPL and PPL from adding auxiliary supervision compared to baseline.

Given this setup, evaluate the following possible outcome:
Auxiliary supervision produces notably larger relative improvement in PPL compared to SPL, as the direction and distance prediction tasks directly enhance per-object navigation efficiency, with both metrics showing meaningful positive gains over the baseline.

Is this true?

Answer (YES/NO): NO